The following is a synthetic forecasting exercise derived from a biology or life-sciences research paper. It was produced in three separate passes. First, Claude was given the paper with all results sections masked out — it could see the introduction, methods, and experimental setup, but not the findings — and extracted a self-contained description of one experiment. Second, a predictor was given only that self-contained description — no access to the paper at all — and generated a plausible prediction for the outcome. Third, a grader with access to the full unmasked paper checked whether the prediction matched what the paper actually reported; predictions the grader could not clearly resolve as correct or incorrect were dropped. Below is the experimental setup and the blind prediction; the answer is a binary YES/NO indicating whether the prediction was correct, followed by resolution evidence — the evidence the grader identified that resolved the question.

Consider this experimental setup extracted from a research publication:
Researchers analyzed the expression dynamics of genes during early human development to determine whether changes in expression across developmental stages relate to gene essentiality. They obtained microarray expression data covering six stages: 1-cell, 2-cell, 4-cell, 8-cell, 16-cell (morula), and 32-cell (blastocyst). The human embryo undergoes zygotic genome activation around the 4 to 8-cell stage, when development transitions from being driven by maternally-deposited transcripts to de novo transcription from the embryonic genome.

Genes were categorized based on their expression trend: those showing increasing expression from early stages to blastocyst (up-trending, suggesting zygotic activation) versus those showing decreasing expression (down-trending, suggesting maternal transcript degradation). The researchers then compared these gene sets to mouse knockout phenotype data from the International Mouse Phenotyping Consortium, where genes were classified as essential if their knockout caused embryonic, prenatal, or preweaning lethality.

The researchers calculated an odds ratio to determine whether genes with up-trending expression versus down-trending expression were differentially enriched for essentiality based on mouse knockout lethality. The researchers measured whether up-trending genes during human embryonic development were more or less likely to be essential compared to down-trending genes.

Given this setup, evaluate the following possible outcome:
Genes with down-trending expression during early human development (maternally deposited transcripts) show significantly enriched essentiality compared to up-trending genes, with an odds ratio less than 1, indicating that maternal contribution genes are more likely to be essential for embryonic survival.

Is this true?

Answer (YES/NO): NO